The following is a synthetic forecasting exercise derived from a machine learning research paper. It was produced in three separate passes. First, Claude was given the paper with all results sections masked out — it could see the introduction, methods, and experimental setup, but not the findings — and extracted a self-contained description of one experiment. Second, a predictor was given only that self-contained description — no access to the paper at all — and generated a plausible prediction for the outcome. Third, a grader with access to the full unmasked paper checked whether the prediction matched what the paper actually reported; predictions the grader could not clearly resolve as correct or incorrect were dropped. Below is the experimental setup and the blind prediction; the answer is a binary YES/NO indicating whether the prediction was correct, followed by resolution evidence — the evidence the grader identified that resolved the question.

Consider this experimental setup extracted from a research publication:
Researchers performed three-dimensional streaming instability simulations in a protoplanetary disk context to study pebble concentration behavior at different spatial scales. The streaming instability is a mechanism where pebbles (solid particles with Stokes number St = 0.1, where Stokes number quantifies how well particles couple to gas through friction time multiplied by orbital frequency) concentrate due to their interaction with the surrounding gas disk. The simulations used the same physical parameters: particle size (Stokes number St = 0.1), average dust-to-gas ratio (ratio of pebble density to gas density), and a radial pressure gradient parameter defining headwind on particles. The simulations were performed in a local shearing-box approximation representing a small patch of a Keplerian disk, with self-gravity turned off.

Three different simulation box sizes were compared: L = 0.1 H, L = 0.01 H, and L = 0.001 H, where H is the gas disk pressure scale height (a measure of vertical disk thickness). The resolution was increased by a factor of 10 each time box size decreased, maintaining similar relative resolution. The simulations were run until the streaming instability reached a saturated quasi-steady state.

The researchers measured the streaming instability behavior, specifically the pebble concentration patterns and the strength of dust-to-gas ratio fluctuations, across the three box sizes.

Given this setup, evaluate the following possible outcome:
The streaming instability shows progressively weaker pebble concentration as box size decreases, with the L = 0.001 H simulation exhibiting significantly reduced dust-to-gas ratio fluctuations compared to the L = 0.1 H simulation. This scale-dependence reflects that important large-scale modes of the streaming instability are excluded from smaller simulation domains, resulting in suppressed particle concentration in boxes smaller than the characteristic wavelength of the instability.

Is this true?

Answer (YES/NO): YES